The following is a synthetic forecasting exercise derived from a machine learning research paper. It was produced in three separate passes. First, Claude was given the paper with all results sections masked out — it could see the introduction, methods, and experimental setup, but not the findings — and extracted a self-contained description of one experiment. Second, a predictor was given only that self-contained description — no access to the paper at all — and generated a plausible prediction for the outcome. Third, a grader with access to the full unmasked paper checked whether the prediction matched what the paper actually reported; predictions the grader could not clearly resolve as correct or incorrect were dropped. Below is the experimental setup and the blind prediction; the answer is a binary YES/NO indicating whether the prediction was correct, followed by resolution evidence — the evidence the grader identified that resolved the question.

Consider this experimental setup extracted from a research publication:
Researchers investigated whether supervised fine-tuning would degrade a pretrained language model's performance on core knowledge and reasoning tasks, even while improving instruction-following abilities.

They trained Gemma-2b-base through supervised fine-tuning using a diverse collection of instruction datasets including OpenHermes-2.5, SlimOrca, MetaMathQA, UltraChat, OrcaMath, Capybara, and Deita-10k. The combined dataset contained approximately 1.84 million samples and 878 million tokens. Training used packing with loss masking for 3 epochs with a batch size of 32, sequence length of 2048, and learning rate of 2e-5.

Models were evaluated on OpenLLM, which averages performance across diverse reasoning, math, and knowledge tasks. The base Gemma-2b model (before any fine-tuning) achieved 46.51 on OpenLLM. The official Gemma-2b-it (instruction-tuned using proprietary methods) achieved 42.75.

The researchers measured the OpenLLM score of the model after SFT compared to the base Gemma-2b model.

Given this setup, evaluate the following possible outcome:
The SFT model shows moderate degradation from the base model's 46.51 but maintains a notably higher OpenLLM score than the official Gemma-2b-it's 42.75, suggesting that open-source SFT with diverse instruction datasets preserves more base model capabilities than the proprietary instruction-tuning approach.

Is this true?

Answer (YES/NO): NO